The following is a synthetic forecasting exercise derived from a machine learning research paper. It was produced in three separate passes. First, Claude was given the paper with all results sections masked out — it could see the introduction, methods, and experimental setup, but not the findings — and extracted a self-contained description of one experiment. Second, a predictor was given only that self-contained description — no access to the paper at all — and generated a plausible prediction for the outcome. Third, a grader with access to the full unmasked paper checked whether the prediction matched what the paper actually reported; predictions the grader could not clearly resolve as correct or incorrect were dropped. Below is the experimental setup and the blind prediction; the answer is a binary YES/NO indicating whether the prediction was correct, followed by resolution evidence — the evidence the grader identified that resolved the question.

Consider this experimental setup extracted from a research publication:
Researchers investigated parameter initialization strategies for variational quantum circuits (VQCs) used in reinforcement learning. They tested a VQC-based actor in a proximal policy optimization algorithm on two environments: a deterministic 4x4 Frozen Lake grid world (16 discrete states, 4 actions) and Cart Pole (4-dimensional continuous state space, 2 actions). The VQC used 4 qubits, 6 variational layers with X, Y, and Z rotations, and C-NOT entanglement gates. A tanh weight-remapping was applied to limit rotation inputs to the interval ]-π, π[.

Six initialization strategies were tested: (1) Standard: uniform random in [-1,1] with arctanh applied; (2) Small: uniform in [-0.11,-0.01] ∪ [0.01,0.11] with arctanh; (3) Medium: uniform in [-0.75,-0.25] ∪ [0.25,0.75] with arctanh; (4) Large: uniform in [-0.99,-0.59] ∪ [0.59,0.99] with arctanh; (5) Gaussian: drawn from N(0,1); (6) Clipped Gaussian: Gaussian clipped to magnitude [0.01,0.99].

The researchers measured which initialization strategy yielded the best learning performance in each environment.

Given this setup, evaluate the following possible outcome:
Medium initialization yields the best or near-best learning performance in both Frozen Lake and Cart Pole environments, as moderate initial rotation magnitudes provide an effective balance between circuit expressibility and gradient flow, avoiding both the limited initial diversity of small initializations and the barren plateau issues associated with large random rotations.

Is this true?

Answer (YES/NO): NO